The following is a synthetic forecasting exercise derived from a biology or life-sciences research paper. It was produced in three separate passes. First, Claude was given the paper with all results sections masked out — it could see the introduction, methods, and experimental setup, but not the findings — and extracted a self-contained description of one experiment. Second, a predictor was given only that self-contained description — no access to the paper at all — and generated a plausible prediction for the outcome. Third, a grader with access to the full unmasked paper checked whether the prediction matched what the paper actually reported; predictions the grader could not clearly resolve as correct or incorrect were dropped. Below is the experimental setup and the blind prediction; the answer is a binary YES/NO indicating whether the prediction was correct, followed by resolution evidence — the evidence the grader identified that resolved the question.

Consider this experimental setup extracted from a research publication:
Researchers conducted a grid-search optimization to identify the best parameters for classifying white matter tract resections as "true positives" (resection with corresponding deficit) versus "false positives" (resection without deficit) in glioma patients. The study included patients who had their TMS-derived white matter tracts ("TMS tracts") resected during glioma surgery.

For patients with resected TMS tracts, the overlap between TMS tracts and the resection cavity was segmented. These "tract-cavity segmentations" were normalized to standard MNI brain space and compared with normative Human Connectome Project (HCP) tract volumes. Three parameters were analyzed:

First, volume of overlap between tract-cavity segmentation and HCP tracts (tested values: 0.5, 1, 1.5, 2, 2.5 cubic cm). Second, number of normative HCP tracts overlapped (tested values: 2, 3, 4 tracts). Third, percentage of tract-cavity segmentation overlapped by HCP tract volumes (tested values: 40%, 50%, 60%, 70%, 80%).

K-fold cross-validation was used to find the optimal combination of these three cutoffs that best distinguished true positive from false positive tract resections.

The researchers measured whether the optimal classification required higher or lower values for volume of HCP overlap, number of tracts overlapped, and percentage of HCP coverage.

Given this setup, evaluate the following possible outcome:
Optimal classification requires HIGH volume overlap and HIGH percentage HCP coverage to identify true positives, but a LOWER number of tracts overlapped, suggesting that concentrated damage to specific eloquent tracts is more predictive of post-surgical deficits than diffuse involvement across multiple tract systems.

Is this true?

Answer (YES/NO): NO